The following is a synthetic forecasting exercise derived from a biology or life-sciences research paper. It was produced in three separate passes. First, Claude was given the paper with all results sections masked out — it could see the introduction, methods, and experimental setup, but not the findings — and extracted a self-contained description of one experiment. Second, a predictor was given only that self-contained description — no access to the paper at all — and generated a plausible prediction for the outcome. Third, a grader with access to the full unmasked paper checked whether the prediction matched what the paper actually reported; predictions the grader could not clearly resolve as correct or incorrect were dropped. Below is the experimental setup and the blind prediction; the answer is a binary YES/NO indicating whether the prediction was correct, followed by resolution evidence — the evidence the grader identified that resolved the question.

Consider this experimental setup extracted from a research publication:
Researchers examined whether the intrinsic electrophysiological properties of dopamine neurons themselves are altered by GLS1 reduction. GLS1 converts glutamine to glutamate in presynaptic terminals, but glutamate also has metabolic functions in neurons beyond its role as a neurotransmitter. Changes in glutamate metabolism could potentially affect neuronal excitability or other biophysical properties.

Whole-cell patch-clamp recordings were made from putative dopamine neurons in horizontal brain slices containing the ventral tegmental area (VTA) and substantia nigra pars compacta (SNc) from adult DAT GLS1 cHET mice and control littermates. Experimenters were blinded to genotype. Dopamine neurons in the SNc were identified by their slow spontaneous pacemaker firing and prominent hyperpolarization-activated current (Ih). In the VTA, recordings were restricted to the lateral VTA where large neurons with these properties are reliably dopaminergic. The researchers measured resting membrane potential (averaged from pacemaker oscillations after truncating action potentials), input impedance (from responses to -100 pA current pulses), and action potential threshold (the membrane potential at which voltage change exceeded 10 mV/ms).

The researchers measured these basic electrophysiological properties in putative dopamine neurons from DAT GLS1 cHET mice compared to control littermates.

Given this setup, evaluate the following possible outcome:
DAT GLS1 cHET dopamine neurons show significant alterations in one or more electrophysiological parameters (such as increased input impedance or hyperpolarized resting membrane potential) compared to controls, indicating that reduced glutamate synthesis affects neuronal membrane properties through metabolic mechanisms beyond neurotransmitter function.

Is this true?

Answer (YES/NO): NO